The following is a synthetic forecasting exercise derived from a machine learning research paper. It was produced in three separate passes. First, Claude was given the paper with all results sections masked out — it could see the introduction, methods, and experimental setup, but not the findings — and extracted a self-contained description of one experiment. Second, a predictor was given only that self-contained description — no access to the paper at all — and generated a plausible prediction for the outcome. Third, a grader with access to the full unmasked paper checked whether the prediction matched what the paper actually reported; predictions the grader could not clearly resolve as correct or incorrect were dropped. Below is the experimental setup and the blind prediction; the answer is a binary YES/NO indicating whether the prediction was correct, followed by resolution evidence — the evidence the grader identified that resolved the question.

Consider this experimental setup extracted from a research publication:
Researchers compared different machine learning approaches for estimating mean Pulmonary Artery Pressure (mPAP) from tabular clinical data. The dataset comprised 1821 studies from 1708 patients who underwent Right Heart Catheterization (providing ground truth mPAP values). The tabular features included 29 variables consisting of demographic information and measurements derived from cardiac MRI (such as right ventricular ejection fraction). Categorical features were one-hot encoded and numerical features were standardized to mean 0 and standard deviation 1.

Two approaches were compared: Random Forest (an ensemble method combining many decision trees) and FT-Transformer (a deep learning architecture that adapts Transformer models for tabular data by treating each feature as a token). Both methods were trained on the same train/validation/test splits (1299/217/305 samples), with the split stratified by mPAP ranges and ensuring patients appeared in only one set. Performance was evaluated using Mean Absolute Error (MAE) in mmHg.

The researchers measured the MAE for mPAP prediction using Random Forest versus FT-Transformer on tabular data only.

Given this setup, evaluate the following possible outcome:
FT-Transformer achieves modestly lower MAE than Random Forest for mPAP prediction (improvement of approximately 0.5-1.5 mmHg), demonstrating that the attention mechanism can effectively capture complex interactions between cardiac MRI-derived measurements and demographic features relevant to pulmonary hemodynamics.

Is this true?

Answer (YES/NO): NO